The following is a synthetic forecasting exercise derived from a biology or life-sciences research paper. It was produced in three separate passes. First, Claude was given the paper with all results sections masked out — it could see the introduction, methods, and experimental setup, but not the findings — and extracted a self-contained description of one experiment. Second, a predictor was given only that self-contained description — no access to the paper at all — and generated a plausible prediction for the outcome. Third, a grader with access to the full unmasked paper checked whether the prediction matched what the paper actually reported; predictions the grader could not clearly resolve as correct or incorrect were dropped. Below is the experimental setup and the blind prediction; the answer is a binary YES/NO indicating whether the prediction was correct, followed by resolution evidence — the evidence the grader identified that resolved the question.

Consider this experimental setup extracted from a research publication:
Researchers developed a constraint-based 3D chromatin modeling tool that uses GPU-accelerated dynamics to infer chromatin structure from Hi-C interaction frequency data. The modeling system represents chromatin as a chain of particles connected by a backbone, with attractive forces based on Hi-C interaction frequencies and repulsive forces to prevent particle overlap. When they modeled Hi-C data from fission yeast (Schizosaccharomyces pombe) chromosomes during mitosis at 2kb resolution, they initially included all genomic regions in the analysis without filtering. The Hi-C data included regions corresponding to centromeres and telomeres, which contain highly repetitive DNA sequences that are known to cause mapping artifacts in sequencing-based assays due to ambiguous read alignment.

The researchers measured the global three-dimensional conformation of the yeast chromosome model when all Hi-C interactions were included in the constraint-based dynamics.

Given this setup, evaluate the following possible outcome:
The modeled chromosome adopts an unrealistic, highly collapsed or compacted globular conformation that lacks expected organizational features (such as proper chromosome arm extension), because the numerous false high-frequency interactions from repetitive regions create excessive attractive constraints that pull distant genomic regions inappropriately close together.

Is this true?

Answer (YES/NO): NO